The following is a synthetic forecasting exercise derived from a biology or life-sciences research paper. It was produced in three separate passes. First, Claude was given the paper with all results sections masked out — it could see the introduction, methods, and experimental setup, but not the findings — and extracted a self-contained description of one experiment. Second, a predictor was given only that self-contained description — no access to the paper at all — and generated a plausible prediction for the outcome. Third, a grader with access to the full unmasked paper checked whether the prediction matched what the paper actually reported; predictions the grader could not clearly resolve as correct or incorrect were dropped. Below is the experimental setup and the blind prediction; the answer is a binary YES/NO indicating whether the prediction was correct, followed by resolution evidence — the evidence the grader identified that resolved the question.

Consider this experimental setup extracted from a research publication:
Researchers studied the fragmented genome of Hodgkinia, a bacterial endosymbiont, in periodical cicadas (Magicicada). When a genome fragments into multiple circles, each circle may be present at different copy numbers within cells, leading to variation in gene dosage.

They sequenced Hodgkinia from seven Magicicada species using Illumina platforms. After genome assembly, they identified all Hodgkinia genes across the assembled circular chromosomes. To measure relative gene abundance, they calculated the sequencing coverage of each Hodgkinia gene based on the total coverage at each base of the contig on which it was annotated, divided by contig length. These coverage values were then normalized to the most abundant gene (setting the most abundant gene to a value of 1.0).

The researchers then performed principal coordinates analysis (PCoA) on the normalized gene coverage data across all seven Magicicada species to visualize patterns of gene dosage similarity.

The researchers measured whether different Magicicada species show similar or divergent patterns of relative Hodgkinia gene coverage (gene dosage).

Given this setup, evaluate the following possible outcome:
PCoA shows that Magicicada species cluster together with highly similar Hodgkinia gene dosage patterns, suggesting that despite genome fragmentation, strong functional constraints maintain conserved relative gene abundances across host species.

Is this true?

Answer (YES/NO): NO